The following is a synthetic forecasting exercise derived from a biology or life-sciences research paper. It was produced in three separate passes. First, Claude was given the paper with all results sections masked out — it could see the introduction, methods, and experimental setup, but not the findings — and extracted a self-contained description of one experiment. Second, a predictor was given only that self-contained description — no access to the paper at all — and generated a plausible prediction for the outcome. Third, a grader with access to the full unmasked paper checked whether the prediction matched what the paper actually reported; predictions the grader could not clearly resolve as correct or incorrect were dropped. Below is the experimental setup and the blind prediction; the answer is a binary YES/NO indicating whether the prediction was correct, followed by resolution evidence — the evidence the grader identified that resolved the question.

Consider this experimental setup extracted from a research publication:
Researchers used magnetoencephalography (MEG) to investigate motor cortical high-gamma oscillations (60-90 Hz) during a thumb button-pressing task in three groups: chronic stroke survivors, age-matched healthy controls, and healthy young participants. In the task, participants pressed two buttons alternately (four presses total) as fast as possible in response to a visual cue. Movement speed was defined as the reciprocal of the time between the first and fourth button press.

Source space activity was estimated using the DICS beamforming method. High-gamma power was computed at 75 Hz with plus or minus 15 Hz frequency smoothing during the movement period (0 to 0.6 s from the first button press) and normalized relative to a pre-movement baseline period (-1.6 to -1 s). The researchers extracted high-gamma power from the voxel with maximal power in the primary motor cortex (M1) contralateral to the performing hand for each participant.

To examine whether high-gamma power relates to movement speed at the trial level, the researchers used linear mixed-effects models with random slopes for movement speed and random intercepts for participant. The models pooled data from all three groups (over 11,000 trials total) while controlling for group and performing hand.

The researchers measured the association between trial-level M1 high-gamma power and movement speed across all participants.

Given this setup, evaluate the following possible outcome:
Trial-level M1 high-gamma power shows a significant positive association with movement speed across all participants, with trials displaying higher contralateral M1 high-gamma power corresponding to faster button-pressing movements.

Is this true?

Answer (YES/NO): YES